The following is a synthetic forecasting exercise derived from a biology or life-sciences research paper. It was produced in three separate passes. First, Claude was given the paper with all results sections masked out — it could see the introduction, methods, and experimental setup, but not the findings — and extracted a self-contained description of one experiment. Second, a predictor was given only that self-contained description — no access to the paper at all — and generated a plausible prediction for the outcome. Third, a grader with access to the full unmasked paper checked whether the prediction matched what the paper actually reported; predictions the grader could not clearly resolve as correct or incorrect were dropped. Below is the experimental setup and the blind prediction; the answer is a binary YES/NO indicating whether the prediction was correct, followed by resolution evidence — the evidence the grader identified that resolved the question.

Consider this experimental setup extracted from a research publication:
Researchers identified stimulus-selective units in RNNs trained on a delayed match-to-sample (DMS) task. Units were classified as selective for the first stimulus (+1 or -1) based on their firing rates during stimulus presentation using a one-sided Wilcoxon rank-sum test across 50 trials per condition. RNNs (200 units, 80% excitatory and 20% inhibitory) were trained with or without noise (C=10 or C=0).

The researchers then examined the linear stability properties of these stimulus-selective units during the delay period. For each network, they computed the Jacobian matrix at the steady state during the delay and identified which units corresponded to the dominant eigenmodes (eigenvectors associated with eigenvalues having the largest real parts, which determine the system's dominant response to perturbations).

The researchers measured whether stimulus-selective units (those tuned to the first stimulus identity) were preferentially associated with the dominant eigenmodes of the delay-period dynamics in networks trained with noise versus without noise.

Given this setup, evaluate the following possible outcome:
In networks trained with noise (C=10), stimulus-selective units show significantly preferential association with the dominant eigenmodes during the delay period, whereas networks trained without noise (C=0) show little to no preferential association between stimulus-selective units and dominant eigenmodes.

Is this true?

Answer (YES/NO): NO